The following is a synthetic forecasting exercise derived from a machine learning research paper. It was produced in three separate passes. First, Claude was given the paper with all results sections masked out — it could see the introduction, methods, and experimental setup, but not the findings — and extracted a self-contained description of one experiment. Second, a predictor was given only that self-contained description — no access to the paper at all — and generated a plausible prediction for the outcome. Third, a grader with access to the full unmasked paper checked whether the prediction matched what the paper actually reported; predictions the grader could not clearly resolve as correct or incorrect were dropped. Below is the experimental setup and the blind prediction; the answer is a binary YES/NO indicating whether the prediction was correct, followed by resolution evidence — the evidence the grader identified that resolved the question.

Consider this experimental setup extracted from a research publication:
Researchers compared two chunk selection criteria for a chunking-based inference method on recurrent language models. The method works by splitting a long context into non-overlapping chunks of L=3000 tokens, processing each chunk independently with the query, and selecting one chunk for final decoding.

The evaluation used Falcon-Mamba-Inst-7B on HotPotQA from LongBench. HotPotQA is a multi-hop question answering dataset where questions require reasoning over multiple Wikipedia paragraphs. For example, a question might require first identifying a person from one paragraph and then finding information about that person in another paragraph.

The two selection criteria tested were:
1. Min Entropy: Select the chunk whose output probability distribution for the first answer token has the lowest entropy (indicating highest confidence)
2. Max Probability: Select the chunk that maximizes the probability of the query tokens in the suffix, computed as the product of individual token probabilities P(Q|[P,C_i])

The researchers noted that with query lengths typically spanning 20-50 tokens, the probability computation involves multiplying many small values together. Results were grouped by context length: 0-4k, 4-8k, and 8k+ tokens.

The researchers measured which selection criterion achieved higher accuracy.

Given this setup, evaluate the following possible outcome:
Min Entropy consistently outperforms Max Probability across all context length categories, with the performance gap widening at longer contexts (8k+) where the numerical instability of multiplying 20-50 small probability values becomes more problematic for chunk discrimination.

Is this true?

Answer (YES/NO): YES